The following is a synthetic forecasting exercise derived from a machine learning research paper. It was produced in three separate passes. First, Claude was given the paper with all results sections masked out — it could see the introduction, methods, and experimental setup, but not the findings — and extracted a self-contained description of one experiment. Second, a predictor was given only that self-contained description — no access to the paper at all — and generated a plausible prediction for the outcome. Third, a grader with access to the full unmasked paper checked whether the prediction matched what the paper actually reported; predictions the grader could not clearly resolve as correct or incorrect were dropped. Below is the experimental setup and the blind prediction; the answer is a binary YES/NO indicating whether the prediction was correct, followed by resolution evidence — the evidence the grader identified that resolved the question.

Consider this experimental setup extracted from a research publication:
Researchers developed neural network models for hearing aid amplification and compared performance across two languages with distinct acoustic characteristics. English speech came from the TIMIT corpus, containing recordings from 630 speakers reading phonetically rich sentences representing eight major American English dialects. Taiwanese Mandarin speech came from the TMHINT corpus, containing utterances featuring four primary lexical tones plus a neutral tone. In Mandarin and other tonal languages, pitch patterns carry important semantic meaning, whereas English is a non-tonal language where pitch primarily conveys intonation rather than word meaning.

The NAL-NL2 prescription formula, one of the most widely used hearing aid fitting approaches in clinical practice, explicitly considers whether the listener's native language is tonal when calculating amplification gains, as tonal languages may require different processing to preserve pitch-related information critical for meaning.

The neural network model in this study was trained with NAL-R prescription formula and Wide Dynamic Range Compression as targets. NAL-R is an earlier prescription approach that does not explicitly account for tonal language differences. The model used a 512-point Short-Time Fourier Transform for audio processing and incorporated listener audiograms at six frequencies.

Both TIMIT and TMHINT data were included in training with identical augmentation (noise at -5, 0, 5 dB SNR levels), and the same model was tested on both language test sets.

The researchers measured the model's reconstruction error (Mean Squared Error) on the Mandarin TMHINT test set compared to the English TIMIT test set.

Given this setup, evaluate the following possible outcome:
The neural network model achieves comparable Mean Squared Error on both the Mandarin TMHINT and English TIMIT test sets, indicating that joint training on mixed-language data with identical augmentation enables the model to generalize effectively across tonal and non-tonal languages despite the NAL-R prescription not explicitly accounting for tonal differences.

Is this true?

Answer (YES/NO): NO